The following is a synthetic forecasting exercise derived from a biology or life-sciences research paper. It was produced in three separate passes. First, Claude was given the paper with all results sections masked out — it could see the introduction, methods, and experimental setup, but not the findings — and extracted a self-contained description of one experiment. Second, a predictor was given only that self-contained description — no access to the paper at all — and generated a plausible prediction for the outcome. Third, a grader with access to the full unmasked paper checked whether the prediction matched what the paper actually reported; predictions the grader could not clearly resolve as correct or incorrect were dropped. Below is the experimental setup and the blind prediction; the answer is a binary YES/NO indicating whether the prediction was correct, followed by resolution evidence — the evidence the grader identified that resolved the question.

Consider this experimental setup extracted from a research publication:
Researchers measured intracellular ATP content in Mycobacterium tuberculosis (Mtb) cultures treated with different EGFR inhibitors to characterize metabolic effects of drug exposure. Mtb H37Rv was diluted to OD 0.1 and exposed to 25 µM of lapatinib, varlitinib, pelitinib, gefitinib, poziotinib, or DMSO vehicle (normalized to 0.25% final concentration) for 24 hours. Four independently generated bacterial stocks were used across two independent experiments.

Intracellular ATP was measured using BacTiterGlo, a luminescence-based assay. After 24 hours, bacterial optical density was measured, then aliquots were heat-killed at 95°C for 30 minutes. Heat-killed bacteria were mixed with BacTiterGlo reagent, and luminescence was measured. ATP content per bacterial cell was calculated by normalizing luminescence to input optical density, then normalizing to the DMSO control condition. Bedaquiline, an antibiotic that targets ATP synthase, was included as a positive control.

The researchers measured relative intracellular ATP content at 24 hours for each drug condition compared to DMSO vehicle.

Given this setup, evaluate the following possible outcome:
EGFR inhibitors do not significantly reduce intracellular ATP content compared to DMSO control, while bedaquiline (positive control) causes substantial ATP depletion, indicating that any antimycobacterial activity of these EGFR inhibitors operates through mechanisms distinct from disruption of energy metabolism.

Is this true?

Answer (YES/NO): NO